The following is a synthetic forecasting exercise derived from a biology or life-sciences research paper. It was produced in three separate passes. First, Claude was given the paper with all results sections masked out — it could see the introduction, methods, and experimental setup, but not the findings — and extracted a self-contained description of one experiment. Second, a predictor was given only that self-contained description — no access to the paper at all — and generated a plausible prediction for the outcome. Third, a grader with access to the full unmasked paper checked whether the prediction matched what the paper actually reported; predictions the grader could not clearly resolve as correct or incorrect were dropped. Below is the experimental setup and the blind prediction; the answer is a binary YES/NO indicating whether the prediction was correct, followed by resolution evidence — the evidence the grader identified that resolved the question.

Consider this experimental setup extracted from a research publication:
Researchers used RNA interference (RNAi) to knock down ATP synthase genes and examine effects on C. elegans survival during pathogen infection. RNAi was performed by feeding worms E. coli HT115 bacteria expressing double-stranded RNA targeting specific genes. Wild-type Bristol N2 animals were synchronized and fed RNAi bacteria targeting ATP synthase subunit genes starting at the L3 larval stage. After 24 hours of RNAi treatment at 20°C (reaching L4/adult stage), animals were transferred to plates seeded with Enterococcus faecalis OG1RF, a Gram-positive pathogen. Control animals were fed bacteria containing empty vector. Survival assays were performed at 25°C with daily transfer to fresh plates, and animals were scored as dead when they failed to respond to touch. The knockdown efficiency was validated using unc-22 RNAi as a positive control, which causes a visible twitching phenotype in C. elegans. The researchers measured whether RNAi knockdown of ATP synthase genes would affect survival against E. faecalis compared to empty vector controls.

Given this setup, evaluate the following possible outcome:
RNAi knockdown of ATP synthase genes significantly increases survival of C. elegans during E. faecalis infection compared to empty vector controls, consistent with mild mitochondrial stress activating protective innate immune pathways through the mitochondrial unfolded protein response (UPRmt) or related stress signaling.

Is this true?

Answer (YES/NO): NO